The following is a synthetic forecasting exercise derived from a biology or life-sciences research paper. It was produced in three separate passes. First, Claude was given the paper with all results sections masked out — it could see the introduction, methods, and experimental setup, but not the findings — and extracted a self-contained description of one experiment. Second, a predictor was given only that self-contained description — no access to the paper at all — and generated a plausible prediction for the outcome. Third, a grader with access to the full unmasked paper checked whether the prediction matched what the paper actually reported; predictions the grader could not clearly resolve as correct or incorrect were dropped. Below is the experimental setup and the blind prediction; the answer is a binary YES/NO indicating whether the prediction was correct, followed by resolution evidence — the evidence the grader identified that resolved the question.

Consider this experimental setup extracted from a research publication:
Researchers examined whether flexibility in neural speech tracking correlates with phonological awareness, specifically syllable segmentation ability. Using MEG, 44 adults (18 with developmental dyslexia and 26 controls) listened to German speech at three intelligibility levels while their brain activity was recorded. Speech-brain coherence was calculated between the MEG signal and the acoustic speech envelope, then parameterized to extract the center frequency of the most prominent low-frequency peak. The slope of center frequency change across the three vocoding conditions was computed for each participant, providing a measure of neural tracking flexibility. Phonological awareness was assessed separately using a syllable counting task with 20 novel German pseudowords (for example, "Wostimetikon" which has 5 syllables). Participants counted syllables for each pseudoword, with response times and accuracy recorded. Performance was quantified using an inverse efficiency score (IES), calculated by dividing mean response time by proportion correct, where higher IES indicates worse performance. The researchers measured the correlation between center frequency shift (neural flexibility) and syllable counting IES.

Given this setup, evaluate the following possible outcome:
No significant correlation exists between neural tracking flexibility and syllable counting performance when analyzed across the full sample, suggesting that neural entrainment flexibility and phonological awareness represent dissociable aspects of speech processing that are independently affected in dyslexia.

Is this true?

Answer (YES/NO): NO